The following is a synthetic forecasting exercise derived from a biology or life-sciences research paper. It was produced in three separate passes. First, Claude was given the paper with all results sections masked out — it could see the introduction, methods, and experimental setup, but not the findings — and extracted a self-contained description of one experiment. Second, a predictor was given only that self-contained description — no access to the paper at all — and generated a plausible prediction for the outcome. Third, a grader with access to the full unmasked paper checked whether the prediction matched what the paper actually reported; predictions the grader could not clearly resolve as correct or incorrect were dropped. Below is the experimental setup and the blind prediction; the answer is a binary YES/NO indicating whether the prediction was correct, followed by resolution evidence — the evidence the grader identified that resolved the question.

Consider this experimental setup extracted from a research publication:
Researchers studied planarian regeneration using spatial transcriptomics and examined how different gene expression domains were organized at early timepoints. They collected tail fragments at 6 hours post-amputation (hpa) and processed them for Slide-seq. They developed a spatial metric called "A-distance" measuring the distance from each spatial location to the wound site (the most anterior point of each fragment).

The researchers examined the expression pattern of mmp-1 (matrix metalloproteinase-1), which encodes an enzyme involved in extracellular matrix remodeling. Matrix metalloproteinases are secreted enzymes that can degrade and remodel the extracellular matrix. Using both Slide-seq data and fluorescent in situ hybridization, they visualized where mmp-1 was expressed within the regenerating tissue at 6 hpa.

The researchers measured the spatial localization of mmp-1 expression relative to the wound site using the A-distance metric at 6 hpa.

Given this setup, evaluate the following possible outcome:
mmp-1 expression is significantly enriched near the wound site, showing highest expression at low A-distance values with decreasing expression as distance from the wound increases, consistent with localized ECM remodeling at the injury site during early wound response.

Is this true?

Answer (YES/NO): YES